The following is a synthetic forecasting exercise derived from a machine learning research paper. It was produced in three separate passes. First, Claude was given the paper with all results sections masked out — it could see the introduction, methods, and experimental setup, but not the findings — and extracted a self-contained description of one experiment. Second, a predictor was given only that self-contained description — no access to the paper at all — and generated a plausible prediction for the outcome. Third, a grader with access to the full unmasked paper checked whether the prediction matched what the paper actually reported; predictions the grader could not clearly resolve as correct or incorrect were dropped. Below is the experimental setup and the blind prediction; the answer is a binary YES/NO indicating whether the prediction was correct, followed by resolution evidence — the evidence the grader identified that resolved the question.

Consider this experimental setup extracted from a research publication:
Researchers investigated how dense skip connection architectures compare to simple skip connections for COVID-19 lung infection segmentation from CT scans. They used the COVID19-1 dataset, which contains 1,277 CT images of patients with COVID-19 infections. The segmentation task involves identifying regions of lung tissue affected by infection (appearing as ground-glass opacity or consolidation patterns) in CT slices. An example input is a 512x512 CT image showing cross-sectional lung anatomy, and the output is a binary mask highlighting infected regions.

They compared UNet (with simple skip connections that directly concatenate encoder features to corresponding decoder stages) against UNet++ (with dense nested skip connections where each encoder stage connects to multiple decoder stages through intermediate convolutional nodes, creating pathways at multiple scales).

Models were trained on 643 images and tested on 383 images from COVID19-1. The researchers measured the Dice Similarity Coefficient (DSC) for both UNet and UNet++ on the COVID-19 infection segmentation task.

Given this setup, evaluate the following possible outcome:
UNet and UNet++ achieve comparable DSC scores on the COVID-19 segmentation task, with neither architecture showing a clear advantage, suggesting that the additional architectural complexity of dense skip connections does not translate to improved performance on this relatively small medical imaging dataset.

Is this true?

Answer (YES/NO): NO